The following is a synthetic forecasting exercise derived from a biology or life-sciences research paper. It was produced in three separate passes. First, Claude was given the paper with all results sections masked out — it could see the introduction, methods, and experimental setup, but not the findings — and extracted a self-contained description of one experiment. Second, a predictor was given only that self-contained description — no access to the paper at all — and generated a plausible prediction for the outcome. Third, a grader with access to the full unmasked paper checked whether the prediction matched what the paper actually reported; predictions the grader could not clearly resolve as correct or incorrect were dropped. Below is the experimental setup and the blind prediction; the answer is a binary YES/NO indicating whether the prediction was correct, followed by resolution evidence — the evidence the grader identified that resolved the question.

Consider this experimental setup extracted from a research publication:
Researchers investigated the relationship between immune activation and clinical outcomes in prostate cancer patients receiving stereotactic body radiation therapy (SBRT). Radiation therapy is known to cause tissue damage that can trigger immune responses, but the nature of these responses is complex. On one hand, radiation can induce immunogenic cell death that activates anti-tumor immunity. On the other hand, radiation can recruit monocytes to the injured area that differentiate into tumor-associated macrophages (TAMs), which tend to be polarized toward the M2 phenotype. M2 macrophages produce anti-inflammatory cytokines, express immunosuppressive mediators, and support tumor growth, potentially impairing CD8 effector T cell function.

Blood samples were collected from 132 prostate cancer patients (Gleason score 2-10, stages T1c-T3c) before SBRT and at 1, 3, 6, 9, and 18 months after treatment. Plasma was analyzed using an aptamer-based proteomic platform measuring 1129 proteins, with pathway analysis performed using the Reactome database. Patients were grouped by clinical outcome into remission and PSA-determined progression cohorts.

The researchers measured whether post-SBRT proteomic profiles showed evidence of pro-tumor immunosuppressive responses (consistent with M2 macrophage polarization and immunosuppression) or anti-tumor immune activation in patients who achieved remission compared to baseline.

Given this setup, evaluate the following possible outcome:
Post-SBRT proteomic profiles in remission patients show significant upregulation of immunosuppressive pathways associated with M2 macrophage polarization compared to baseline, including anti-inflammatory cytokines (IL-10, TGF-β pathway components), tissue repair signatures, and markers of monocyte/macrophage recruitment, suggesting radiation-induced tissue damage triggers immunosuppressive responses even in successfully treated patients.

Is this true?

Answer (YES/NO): NO